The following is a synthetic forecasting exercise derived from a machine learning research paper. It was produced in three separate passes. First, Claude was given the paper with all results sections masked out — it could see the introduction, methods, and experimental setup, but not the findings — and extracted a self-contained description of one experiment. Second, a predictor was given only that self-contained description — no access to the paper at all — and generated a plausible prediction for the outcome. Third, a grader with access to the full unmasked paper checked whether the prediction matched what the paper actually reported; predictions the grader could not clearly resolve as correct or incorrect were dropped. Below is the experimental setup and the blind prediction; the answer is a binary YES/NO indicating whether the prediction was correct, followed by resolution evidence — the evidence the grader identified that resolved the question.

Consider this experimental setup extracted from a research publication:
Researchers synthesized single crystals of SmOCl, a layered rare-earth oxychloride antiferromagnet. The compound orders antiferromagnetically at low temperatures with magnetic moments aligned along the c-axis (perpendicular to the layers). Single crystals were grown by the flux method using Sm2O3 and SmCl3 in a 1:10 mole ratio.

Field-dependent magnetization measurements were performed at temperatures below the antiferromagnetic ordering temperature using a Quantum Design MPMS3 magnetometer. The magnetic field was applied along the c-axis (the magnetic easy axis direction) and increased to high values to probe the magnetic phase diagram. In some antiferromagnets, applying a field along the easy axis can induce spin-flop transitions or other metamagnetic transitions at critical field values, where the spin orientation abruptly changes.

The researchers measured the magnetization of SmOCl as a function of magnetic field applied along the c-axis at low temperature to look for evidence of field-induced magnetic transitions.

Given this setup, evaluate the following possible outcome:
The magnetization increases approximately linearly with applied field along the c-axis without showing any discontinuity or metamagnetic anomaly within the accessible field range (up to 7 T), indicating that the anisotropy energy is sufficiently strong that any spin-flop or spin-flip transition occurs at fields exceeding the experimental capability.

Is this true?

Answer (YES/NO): NO